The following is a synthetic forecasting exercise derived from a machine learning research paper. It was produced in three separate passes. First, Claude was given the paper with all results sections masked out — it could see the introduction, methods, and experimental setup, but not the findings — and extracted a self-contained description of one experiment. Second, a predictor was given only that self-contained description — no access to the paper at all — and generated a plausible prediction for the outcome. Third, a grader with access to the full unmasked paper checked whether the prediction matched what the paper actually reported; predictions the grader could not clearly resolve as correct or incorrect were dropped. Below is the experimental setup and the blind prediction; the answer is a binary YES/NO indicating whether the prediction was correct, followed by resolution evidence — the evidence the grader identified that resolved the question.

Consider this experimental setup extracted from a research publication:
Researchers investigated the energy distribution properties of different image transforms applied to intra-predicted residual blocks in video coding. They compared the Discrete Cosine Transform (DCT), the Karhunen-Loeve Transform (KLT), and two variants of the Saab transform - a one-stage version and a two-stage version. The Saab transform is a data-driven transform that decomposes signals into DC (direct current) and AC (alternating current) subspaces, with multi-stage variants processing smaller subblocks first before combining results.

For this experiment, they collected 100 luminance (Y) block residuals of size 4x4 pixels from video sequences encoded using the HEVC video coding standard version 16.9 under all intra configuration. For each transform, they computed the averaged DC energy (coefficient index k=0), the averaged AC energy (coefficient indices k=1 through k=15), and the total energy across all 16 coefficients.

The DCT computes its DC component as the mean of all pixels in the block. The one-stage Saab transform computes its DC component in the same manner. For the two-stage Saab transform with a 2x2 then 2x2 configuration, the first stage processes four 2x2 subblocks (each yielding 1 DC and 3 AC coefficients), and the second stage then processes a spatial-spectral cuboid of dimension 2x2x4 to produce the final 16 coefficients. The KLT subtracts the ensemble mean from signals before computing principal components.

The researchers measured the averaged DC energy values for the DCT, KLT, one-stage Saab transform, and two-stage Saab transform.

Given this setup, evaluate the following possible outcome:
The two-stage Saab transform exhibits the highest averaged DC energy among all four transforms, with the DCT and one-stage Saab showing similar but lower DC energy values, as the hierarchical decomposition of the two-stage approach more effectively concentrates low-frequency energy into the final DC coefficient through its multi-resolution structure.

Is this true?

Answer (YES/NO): NO